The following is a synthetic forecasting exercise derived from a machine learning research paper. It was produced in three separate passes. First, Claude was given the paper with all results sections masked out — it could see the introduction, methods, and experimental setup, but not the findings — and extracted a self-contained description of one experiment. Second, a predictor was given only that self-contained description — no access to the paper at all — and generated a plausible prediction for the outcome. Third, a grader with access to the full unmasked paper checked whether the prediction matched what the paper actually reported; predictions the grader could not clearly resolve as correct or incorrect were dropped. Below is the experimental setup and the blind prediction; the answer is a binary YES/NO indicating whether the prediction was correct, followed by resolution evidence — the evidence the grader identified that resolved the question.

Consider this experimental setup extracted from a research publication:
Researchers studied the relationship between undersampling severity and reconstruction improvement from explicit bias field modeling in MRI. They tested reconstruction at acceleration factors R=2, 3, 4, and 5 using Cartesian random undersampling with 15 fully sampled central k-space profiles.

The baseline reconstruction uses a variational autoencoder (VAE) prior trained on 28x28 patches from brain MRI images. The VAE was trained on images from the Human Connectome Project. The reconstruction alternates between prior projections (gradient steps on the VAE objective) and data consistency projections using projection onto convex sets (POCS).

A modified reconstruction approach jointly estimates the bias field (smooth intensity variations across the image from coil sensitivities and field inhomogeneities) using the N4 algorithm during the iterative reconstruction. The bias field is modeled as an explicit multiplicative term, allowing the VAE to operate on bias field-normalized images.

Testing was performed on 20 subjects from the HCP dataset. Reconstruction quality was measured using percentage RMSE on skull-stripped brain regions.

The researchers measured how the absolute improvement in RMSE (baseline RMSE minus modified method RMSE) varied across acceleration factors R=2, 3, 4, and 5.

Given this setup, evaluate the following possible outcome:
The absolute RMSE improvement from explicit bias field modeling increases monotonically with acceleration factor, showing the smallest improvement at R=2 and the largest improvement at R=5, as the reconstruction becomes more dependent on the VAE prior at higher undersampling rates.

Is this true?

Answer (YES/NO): NO